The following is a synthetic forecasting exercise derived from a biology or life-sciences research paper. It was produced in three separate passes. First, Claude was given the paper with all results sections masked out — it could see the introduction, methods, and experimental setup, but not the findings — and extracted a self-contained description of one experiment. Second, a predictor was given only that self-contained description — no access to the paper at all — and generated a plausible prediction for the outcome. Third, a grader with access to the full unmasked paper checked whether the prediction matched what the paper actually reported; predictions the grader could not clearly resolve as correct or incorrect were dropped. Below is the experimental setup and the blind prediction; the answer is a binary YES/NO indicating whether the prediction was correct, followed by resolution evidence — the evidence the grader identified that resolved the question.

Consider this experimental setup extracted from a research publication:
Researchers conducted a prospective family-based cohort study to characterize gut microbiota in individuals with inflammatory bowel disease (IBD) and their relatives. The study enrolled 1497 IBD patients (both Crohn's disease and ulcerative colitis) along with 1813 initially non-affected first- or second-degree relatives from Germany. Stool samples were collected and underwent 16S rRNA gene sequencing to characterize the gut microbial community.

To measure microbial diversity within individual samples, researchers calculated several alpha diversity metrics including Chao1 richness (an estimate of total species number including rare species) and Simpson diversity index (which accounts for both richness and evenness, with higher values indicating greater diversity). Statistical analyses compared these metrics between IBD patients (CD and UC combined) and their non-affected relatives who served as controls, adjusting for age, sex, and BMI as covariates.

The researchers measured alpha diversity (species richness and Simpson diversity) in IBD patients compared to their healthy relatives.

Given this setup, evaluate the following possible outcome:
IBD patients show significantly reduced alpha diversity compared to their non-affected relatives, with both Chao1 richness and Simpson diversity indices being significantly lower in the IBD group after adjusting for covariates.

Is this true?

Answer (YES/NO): YES